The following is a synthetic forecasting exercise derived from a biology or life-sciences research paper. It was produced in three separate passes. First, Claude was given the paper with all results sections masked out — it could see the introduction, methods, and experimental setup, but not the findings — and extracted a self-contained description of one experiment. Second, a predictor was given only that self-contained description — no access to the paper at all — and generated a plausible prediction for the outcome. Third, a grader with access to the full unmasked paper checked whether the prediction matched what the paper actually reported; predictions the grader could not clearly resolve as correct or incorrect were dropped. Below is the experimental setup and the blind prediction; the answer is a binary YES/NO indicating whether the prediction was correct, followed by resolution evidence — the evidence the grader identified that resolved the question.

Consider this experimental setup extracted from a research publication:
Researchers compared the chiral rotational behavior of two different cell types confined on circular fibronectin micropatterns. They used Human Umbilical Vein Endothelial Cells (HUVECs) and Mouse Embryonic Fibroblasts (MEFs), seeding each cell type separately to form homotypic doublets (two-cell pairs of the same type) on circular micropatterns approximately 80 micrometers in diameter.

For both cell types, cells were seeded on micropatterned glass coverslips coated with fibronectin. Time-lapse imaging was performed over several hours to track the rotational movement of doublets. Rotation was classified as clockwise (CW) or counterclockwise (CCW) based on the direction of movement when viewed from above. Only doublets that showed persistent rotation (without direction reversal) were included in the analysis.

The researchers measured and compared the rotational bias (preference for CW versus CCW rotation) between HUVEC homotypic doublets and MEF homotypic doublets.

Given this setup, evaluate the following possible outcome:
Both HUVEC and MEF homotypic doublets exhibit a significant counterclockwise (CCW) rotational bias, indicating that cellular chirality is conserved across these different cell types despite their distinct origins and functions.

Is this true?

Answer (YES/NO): NO